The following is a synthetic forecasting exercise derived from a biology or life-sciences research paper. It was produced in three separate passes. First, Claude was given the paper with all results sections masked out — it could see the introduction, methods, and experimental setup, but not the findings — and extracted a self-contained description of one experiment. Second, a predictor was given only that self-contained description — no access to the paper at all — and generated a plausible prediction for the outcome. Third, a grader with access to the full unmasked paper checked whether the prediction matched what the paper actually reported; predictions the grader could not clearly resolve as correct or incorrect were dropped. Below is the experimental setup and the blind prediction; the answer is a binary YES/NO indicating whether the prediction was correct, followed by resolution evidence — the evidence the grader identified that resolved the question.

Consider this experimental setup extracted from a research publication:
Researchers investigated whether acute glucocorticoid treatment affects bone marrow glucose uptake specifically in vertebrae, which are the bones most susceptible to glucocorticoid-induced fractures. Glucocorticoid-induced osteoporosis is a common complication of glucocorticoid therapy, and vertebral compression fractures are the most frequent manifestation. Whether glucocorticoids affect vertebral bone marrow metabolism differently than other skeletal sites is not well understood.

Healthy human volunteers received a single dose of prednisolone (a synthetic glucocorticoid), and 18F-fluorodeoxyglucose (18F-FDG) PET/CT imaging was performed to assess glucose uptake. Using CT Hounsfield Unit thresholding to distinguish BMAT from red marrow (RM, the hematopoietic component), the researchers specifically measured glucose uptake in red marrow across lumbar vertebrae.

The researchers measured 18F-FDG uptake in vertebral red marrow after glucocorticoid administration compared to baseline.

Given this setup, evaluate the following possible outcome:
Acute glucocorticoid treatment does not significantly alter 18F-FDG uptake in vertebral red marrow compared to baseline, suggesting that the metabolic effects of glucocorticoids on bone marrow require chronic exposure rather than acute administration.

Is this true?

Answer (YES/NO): YES